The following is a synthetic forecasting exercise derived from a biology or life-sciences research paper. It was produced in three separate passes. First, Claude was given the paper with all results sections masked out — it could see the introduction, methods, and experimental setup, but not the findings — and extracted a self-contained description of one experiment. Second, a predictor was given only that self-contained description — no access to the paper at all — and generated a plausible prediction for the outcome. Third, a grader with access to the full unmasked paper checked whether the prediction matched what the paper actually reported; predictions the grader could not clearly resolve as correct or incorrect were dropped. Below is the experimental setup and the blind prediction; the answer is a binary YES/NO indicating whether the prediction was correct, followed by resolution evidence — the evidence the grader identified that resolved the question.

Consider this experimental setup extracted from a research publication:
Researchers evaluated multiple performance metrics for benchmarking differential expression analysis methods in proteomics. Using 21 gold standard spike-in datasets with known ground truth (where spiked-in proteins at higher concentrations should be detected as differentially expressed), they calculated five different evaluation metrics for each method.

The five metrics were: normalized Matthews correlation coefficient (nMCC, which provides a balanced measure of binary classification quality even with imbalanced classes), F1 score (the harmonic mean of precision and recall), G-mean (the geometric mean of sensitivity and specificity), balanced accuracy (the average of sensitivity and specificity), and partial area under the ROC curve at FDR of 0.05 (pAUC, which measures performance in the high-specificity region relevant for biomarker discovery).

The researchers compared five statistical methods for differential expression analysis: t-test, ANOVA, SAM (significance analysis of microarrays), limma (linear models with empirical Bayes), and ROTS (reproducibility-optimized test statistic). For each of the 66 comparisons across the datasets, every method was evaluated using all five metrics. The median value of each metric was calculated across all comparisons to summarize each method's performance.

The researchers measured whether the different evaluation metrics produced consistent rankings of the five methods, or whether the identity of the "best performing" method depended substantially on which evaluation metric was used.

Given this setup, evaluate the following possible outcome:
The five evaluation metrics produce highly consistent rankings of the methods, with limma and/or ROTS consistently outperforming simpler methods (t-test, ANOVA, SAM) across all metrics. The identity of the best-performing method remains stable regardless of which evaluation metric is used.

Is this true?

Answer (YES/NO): NO